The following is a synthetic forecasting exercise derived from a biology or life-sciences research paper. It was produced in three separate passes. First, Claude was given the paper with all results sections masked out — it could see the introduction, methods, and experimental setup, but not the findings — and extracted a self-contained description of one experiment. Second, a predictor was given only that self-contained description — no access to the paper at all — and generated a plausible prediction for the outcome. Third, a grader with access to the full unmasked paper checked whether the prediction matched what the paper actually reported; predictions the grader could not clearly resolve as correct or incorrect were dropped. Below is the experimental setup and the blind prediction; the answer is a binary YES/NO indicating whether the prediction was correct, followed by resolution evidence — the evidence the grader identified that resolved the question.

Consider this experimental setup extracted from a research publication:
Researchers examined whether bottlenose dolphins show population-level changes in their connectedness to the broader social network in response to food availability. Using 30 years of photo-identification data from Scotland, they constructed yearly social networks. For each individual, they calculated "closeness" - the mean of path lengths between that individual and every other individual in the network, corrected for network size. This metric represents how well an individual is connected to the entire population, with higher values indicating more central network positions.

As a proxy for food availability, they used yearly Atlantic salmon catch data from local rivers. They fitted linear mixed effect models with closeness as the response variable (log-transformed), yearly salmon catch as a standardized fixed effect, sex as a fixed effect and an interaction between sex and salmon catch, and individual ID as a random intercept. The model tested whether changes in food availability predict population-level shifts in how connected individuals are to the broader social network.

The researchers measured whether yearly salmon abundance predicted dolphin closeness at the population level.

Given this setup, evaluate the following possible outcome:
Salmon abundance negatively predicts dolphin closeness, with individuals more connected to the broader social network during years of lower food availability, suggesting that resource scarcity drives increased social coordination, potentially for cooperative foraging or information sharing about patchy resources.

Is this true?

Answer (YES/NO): NO